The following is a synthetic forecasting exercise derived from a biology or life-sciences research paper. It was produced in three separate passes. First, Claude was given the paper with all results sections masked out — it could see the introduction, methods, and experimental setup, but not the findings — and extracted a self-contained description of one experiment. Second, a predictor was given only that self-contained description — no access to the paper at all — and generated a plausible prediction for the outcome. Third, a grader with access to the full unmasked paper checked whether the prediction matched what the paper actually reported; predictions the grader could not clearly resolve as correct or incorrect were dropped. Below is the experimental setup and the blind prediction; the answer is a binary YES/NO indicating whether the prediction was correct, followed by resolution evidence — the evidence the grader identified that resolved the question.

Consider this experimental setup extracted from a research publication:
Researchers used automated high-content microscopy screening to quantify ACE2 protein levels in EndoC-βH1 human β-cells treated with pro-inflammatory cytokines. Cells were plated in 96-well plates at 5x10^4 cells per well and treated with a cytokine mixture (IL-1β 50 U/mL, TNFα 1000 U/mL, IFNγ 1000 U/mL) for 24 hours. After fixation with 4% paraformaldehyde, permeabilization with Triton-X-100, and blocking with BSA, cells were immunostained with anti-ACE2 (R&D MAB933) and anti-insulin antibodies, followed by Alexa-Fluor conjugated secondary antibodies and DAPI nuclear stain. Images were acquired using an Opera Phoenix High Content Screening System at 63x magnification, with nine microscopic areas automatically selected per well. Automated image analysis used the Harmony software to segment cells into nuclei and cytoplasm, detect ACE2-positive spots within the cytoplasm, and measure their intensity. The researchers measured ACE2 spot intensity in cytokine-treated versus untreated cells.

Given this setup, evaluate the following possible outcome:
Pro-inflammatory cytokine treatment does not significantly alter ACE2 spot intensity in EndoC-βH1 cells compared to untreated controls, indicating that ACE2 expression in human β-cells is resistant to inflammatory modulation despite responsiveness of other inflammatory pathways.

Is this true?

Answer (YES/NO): NO